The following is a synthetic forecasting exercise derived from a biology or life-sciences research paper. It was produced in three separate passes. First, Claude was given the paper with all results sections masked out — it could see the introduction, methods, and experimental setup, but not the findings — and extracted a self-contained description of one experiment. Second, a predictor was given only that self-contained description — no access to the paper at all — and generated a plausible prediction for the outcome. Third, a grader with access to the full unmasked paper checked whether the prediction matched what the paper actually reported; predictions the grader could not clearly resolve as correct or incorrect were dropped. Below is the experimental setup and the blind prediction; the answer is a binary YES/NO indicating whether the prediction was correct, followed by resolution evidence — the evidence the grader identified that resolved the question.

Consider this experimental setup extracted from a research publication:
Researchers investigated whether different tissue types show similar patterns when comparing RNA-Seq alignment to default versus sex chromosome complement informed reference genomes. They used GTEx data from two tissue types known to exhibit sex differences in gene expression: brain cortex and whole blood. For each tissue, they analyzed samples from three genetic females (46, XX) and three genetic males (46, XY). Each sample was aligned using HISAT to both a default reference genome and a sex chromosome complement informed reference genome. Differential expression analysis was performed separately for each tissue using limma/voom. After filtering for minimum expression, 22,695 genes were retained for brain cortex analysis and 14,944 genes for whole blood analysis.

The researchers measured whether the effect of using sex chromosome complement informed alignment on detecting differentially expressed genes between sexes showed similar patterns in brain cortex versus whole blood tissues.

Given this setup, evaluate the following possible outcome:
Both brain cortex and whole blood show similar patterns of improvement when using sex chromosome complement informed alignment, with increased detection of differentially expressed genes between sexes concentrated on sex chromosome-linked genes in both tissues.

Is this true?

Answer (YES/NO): YES